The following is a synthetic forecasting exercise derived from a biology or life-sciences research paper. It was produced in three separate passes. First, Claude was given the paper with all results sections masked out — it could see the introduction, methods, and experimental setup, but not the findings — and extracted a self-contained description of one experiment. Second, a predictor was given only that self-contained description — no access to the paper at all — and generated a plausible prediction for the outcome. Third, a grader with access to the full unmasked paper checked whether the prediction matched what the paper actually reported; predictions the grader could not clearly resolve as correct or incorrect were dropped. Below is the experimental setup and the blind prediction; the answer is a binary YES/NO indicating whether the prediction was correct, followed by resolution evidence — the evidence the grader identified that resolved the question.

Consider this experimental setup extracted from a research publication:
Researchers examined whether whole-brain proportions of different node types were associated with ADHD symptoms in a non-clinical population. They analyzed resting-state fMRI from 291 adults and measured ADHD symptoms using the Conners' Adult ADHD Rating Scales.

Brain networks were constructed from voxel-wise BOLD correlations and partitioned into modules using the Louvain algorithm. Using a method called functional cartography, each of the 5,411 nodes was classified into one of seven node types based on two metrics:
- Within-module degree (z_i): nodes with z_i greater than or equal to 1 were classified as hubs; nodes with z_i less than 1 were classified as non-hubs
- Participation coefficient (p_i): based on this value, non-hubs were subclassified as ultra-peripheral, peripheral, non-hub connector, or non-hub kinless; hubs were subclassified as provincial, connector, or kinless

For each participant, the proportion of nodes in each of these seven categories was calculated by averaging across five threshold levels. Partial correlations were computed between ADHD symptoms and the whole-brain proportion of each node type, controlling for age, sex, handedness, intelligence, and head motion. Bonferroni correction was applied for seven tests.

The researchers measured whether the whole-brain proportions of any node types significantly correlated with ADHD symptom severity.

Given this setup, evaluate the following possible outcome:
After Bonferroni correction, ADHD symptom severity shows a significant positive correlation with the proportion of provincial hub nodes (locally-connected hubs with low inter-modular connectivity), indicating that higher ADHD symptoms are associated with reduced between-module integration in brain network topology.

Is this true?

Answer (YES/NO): NO